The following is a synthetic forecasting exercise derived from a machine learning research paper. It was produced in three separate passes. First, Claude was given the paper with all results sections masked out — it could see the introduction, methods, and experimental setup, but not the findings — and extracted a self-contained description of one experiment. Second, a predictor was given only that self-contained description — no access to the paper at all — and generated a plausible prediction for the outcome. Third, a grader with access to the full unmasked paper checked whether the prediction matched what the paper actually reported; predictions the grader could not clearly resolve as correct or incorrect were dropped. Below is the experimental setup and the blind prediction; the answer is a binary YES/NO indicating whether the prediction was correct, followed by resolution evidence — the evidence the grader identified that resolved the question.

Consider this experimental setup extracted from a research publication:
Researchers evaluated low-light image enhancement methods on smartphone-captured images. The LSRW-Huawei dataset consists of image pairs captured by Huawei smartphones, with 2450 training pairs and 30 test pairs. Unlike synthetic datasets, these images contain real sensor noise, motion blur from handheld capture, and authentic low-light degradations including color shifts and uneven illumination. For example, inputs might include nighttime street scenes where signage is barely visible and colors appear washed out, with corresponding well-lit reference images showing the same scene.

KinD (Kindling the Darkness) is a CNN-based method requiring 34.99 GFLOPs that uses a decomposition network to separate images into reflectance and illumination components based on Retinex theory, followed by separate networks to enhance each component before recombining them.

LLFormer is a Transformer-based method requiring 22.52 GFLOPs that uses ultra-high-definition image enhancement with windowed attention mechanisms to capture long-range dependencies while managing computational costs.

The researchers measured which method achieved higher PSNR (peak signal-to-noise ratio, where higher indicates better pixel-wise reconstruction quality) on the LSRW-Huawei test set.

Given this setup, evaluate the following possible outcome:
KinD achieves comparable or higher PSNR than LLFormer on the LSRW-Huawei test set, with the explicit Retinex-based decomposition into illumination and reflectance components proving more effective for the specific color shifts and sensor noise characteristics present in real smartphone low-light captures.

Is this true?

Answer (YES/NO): NO